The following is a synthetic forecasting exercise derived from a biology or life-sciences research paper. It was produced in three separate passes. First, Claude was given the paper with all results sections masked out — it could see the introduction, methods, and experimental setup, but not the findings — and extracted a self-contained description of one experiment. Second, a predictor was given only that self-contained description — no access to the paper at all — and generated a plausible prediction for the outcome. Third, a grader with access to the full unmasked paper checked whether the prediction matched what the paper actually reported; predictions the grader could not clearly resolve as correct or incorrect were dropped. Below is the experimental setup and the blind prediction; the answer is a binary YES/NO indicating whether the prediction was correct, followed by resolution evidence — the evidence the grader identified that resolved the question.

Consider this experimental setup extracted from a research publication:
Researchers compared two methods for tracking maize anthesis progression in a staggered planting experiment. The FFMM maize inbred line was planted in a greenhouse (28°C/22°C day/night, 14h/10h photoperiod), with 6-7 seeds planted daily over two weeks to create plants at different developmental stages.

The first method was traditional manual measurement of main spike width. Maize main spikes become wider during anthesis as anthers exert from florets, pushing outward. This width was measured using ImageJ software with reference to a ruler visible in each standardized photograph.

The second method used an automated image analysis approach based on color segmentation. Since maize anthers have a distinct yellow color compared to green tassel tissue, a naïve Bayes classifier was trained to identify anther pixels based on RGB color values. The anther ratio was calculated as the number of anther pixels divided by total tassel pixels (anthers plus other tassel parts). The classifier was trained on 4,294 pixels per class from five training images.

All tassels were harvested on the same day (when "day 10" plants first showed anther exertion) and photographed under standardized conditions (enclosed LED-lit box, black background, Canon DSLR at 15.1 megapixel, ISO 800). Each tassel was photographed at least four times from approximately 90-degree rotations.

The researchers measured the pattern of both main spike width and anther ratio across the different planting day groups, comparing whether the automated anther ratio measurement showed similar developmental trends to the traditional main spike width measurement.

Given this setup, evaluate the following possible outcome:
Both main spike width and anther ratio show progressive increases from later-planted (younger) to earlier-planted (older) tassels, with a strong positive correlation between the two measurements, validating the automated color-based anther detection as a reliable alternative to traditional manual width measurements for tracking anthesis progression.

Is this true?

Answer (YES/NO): NO